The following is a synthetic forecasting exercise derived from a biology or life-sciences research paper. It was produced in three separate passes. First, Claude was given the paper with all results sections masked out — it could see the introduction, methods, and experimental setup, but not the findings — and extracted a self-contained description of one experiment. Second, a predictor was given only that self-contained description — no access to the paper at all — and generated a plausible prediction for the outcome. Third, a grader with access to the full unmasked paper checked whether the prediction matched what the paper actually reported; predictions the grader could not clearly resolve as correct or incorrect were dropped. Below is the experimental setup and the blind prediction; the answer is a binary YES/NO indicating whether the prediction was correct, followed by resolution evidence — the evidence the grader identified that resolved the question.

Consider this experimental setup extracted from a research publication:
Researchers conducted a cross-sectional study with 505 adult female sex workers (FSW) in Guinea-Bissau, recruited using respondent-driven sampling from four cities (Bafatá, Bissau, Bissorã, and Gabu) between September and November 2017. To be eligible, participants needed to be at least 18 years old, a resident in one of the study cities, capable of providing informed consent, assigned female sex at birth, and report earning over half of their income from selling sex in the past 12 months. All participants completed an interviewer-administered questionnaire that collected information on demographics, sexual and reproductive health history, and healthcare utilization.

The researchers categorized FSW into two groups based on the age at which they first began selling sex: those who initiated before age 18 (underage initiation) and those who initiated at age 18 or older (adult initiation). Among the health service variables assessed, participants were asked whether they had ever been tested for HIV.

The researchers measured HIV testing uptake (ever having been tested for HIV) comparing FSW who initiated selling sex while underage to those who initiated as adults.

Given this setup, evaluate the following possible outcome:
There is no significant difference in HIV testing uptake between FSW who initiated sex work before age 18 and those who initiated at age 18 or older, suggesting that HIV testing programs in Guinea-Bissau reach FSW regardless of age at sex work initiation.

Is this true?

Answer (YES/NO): NO